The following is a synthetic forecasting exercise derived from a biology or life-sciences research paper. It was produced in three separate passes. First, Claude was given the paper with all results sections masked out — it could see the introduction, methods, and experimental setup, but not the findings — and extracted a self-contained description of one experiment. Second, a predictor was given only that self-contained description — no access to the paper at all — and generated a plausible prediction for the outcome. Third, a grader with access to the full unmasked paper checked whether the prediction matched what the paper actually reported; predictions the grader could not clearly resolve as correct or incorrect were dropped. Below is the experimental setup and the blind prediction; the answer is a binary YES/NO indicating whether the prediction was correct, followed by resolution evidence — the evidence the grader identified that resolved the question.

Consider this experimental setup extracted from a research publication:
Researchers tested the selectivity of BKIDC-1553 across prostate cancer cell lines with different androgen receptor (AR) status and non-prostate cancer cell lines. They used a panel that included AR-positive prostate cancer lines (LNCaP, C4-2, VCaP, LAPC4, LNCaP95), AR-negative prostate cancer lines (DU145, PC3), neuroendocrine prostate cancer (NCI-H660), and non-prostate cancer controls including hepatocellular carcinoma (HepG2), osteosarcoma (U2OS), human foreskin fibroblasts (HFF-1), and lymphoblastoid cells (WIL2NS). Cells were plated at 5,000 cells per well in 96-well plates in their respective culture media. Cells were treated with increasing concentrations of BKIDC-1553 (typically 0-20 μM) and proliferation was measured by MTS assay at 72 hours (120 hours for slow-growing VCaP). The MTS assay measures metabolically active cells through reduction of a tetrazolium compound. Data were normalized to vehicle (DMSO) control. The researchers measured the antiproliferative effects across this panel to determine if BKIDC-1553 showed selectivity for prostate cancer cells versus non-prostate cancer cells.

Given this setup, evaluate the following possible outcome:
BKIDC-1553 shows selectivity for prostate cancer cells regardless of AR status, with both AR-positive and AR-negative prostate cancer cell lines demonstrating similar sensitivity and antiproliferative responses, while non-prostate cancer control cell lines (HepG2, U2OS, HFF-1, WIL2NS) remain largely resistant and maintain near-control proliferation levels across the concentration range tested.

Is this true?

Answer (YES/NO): NO